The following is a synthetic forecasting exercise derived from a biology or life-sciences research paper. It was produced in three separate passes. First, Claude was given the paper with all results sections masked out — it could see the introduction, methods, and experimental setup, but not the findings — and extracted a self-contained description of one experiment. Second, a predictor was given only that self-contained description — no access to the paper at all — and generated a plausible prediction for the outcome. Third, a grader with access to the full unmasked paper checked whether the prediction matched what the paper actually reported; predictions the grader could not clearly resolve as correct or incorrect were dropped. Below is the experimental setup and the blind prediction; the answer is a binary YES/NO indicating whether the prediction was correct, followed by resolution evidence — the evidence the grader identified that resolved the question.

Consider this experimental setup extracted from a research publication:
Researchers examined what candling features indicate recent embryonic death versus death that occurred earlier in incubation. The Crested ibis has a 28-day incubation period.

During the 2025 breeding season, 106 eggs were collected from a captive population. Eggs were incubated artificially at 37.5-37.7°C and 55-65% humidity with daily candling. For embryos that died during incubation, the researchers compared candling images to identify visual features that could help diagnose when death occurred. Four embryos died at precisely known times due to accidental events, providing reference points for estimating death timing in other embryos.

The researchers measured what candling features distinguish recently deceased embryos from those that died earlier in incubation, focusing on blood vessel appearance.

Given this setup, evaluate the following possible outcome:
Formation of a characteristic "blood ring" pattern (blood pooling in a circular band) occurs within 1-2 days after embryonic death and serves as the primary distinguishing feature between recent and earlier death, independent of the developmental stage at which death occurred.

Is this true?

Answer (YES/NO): NO